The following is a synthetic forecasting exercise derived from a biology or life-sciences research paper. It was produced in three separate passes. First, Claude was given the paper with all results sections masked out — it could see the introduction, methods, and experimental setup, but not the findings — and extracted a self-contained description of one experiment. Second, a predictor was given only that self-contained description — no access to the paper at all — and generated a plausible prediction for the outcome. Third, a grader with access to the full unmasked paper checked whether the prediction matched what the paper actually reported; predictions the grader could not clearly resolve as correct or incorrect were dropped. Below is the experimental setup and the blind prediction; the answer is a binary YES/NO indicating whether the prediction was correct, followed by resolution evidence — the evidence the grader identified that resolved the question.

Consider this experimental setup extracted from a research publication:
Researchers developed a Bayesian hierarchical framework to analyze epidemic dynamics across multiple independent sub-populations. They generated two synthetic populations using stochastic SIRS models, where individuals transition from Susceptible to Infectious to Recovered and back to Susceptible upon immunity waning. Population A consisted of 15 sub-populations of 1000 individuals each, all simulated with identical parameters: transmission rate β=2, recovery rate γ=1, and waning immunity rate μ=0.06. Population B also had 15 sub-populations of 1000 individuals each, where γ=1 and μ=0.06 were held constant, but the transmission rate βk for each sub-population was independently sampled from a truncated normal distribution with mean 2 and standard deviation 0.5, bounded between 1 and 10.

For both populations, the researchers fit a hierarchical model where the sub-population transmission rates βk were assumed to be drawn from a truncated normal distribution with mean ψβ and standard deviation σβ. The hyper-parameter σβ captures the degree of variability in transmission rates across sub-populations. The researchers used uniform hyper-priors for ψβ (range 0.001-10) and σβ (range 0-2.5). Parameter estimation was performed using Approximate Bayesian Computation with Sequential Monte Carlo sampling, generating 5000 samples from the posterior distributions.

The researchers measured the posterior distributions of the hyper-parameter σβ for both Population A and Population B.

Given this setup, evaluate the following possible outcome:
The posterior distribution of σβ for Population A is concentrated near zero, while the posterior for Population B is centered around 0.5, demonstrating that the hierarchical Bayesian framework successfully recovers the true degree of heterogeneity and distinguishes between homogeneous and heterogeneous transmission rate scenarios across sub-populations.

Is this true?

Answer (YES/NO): YES